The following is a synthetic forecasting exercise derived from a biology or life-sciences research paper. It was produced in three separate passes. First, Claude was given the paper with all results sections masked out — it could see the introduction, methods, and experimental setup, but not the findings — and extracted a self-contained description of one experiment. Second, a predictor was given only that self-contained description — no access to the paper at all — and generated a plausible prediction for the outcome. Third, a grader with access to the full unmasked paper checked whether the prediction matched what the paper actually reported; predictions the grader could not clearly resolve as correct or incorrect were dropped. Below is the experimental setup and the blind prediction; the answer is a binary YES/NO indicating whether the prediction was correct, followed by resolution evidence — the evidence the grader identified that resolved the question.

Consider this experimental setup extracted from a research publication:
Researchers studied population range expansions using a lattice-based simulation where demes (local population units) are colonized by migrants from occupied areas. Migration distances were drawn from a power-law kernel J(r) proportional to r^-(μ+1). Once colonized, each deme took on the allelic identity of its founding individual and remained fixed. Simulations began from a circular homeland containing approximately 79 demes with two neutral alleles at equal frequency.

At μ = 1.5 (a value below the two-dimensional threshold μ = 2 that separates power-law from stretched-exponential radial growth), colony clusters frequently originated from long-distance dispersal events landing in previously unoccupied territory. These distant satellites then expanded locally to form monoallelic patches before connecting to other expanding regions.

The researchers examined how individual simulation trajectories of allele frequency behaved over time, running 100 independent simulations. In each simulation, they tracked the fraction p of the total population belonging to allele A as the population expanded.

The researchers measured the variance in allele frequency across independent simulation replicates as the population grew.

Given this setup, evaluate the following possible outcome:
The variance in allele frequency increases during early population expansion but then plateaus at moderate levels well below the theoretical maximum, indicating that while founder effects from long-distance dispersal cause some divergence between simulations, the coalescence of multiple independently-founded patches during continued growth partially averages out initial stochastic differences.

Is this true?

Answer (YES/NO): YES